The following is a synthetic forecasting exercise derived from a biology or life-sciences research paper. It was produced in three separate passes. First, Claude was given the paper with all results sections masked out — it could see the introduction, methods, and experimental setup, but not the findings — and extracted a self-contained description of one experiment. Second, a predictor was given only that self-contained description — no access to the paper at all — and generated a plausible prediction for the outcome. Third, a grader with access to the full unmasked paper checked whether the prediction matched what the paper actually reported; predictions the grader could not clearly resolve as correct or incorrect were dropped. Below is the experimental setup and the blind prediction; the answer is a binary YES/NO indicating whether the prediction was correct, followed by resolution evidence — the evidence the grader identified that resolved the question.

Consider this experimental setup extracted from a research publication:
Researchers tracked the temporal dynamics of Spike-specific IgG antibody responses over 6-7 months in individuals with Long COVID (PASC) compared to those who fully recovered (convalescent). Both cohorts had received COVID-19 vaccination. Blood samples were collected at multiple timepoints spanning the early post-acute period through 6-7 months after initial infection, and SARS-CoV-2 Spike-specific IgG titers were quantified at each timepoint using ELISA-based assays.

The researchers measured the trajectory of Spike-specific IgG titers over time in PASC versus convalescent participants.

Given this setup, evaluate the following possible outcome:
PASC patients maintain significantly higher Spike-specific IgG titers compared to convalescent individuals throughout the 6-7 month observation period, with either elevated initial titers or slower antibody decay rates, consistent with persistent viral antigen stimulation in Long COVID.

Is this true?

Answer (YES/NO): NO